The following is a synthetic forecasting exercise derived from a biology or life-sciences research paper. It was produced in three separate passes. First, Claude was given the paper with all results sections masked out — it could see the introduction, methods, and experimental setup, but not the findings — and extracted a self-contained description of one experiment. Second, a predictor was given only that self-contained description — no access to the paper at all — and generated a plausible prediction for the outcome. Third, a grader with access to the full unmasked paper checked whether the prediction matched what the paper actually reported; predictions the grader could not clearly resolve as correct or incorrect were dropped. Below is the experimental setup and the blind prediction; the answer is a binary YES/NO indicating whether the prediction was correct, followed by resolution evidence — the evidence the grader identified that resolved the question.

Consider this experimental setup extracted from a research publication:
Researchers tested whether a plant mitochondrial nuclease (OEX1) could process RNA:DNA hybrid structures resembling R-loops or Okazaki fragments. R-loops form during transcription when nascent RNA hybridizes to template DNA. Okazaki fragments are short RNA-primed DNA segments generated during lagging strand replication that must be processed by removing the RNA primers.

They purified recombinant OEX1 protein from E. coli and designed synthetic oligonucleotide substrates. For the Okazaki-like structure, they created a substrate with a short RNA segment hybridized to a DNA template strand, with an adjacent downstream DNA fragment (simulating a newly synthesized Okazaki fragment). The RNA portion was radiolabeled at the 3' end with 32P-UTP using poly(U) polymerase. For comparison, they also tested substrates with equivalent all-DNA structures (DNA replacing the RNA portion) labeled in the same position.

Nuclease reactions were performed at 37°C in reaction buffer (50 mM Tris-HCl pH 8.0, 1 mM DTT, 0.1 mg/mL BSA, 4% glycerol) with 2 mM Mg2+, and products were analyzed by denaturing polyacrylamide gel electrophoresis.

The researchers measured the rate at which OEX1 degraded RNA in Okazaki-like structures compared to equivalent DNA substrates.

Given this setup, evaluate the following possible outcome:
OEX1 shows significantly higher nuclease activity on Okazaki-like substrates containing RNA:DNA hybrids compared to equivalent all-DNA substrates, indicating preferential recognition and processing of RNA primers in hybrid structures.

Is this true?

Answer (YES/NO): YES